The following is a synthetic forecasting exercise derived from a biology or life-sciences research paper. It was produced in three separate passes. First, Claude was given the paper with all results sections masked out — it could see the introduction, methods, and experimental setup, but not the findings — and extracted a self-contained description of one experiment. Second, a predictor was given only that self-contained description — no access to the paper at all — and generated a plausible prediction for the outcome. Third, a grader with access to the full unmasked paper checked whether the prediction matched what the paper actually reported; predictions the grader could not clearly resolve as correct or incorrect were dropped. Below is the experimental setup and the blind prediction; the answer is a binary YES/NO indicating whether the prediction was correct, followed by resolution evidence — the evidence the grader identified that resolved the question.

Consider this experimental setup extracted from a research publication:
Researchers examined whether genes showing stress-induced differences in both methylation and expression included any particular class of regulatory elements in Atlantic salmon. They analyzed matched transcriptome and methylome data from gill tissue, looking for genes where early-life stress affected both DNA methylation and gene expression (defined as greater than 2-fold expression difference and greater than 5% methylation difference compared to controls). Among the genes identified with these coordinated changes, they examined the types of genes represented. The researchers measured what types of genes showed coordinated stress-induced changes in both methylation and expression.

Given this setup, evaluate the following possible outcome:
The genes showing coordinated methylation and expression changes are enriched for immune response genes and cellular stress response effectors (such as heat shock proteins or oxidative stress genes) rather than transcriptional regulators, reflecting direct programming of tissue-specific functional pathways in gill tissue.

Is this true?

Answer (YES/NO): NO